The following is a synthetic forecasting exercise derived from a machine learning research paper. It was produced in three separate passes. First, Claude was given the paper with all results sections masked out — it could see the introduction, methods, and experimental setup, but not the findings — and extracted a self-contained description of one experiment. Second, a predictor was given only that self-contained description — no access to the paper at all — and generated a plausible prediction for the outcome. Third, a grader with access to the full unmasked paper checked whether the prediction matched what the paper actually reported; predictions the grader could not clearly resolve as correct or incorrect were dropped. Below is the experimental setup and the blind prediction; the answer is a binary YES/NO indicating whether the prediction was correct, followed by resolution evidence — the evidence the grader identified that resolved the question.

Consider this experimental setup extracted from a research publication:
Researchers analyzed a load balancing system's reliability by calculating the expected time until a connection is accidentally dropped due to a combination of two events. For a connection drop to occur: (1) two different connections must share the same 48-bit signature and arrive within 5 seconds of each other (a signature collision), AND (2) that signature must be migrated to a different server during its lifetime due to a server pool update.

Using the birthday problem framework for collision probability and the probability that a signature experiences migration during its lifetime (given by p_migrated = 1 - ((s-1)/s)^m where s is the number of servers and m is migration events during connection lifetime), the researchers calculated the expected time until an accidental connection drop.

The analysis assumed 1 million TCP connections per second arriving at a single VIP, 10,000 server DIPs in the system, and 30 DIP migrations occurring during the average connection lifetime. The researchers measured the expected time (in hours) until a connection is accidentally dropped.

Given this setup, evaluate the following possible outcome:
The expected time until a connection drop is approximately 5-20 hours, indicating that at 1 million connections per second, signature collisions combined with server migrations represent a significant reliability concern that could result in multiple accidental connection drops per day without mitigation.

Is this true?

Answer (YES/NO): NO